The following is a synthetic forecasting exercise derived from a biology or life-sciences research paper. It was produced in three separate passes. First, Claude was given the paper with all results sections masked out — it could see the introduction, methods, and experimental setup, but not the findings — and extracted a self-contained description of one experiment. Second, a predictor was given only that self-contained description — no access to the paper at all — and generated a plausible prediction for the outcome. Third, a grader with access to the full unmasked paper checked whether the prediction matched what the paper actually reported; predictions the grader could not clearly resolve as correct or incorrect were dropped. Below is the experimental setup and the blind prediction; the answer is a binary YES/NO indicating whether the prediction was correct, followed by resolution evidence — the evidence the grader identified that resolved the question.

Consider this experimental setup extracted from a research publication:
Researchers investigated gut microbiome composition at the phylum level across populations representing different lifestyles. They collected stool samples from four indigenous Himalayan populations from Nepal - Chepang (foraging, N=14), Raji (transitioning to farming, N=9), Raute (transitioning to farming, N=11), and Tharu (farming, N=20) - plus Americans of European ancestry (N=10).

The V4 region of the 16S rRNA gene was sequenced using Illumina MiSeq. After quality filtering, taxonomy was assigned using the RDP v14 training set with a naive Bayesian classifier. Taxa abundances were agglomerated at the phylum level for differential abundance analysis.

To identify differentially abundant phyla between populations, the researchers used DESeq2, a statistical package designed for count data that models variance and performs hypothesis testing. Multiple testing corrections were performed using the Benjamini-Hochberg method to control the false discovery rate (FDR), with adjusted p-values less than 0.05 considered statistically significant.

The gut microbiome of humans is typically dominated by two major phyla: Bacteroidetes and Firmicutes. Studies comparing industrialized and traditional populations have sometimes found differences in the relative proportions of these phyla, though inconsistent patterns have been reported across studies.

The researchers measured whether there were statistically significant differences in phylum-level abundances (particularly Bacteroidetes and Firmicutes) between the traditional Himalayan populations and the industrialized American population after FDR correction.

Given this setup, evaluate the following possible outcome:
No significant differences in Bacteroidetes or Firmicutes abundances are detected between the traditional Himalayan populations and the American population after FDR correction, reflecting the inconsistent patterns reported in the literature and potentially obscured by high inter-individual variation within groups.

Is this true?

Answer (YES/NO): NO